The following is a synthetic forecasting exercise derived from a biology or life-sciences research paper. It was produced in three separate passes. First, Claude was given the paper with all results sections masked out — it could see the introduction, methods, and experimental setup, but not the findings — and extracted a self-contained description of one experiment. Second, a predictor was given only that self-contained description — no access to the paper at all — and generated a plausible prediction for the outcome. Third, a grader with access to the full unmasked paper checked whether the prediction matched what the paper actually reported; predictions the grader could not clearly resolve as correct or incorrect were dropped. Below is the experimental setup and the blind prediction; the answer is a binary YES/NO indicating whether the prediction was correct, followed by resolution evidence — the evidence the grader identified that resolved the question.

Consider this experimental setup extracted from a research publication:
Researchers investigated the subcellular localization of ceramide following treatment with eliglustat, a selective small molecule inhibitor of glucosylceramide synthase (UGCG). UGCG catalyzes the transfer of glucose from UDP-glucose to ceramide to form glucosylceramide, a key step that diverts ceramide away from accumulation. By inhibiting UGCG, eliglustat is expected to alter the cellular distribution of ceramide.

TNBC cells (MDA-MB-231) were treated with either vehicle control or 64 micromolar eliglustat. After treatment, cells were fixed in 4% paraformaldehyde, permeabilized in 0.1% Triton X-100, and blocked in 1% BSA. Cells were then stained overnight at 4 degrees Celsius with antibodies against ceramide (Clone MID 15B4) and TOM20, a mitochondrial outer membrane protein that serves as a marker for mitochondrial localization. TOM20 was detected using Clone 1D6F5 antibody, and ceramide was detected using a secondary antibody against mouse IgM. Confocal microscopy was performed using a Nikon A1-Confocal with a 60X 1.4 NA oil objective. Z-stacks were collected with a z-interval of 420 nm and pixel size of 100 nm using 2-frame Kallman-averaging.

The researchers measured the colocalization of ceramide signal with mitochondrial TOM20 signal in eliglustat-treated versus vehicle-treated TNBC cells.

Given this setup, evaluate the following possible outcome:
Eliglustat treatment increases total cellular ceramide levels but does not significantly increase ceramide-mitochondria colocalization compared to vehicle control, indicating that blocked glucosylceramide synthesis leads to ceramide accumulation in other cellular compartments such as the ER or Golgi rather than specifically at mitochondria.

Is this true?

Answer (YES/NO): NO